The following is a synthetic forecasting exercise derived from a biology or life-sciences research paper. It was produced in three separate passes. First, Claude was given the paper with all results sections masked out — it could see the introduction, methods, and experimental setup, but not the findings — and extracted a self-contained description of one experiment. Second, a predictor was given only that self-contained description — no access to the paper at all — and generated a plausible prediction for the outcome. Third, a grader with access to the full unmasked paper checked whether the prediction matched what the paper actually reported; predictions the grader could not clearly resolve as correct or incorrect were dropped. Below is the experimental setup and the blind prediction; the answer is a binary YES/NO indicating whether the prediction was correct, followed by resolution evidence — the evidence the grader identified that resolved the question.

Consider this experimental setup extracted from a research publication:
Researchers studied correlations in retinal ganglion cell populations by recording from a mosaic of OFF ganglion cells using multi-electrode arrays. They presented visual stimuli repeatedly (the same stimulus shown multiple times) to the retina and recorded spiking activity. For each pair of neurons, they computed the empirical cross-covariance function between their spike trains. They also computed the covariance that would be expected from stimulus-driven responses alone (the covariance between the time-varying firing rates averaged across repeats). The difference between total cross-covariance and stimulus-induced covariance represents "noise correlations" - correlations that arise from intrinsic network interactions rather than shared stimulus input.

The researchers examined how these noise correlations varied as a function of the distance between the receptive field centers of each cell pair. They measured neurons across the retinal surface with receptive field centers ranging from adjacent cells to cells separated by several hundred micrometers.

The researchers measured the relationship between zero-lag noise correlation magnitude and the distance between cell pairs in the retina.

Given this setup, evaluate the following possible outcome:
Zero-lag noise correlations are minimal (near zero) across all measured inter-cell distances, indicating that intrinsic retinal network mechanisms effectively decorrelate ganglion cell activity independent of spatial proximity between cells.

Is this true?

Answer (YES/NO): NO